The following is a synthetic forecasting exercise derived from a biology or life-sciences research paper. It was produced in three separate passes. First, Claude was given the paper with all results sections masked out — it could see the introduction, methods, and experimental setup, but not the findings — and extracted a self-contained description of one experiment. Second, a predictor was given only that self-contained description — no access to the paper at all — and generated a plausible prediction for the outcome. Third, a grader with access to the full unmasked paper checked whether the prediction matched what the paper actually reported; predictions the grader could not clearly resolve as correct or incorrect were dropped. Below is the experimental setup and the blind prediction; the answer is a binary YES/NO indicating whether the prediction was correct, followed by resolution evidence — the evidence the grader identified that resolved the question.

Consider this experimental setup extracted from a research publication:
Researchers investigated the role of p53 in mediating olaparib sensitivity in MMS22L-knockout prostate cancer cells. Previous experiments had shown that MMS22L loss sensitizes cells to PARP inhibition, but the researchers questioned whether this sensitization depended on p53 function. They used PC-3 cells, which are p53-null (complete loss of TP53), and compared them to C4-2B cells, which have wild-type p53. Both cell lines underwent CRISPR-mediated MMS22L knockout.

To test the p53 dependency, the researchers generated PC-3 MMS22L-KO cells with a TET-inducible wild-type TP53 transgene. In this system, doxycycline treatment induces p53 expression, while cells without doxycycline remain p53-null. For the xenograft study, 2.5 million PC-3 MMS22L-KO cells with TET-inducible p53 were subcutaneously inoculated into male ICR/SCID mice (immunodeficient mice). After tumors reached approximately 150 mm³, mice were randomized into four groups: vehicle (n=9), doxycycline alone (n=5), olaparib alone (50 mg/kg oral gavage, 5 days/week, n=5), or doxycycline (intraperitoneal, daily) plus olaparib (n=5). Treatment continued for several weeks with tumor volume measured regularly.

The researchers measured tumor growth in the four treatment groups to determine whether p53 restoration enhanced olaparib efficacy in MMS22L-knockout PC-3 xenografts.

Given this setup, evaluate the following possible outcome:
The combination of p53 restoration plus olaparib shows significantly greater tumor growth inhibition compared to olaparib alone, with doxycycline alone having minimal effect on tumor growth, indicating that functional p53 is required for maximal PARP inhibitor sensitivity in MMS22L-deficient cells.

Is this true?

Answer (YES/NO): YES